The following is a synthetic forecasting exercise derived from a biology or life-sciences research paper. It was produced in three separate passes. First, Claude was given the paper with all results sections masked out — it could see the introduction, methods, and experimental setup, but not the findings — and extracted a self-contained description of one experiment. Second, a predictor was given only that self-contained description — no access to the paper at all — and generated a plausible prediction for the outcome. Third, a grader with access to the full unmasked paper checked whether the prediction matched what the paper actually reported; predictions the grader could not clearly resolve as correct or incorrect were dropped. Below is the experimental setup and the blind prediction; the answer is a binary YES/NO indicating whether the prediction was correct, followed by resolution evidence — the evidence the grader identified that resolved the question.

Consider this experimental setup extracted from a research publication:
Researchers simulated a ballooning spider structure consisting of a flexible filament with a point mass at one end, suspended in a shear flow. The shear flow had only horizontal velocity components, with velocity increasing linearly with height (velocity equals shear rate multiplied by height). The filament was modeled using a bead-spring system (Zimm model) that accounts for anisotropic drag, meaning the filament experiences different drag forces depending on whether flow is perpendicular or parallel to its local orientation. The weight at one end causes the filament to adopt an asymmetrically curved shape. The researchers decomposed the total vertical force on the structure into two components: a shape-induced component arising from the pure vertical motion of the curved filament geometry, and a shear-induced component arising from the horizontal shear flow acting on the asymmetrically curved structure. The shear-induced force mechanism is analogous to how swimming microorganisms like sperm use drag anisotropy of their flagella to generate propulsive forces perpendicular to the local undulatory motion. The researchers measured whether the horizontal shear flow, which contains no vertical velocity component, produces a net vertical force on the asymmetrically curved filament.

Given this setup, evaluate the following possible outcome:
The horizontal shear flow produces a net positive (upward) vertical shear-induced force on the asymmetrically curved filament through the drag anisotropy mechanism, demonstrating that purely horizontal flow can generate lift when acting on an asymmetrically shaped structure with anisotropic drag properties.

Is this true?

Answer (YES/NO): YES